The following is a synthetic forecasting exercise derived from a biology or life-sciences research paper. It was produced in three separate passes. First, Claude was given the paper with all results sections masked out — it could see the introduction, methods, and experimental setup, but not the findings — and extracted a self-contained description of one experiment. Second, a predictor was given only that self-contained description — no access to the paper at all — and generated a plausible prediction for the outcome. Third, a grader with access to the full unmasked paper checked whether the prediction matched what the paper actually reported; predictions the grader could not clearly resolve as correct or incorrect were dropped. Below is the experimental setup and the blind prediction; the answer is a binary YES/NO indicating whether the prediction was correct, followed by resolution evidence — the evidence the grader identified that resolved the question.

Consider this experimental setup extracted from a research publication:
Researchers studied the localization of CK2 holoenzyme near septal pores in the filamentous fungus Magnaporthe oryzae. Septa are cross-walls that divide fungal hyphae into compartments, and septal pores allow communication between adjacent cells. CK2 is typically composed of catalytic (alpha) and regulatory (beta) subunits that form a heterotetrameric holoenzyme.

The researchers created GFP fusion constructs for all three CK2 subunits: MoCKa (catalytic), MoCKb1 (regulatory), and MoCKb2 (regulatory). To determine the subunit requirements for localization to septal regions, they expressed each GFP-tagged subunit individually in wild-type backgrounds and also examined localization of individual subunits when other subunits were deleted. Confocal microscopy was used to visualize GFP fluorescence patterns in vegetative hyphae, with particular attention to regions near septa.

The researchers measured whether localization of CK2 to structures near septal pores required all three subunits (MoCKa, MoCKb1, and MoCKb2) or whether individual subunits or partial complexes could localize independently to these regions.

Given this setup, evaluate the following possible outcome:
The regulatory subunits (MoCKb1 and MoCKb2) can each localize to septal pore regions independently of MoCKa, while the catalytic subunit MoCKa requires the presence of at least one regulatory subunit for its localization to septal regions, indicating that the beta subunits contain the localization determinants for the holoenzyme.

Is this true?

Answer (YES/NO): NO